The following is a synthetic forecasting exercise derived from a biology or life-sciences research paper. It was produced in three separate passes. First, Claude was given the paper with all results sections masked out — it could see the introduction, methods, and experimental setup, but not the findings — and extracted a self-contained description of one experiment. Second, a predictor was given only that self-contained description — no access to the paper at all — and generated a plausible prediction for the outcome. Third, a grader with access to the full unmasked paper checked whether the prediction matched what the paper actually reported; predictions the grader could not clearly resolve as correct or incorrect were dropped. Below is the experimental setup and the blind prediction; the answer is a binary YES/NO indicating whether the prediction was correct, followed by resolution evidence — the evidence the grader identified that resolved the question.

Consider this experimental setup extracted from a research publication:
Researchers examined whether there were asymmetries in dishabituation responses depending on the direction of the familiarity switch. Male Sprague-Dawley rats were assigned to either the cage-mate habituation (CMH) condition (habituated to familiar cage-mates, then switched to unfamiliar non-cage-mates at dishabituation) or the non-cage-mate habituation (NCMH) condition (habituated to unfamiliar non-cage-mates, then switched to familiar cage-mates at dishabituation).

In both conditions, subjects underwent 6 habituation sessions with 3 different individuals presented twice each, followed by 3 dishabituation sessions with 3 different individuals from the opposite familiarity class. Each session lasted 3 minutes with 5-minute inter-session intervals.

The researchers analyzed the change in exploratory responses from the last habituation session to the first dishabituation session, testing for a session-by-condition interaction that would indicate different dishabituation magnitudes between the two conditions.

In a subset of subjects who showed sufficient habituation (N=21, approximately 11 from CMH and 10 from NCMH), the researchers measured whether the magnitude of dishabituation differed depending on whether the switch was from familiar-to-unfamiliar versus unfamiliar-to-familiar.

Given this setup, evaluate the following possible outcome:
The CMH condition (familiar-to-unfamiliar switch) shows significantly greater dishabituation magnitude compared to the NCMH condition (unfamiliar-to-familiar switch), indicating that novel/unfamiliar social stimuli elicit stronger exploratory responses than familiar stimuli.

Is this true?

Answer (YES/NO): NO